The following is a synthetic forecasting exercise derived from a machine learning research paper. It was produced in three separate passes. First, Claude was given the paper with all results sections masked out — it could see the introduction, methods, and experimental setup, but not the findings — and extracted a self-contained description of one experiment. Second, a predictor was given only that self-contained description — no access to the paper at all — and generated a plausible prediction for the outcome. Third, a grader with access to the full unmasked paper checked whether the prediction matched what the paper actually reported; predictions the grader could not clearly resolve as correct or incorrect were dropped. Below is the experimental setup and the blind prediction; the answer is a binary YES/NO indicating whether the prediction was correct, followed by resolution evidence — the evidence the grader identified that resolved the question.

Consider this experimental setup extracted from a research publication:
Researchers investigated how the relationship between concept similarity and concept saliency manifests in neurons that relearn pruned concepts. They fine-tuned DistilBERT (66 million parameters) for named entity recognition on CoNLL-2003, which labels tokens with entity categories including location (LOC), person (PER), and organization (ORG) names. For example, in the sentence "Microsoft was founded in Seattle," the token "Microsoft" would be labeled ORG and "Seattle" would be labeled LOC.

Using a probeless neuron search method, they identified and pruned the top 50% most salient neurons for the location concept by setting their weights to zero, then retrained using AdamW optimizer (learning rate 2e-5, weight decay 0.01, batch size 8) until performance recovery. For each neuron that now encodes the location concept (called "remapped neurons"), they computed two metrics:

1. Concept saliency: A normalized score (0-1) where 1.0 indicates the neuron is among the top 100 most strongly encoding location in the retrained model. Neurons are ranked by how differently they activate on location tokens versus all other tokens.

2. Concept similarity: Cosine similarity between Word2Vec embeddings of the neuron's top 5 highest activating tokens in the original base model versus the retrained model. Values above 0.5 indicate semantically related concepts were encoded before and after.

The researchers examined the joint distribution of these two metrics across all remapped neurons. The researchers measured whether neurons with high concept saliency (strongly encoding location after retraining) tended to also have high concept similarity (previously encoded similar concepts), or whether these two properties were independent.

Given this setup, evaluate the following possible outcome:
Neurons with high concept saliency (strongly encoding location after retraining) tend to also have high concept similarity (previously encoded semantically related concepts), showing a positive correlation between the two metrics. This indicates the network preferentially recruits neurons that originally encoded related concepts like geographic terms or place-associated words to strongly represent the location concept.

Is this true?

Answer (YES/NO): YES